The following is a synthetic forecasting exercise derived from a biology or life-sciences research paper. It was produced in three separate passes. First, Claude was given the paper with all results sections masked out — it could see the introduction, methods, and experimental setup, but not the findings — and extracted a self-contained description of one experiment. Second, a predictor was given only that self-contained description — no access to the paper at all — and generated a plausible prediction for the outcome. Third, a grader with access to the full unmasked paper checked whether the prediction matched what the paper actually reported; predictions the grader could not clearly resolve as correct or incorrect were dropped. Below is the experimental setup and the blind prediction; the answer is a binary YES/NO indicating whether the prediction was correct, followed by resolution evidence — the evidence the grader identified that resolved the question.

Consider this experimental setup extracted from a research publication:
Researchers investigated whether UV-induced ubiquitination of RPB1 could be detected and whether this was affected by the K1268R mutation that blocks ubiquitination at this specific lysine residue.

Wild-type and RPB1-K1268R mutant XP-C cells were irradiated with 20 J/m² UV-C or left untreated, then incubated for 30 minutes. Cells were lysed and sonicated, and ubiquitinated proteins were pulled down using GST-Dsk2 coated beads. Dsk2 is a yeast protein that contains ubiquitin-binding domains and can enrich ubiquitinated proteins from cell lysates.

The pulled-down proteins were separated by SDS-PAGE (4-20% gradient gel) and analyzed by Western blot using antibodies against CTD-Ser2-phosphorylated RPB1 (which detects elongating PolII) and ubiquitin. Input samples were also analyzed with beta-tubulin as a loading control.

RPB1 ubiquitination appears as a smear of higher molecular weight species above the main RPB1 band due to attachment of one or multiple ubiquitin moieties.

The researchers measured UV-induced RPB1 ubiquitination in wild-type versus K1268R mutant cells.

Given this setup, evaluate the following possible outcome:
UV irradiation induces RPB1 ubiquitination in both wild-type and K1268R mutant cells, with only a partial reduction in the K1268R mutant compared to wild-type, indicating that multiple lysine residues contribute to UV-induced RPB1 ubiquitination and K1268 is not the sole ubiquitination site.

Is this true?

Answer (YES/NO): NO